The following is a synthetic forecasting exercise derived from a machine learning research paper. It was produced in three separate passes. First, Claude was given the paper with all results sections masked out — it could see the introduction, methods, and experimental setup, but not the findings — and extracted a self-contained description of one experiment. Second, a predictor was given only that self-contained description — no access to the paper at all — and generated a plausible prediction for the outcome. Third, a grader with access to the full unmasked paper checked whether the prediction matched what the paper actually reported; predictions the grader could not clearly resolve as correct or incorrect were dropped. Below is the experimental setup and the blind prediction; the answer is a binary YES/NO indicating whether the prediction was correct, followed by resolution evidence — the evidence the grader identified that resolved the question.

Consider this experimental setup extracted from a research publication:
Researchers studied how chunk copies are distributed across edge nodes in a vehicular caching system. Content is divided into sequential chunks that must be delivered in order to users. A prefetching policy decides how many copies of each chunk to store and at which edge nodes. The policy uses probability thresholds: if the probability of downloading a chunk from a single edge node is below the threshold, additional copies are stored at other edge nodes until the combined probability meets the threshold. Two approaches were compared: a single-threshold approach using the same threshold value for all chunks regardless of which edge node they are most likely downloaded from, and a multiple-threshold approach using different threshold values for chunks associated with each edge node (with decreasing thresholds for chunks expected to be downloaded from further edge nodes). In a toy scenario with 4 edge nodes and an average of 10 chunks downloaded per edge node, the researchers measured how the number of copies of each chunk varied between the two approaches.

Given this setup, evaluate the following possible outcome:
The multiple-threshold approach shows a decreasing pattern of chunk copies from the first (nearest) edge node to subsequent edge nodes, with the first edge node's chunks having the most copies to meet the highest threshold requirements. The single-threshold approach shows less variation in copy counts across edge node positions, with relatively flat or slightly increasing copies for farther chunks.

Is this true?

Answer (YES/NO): NO